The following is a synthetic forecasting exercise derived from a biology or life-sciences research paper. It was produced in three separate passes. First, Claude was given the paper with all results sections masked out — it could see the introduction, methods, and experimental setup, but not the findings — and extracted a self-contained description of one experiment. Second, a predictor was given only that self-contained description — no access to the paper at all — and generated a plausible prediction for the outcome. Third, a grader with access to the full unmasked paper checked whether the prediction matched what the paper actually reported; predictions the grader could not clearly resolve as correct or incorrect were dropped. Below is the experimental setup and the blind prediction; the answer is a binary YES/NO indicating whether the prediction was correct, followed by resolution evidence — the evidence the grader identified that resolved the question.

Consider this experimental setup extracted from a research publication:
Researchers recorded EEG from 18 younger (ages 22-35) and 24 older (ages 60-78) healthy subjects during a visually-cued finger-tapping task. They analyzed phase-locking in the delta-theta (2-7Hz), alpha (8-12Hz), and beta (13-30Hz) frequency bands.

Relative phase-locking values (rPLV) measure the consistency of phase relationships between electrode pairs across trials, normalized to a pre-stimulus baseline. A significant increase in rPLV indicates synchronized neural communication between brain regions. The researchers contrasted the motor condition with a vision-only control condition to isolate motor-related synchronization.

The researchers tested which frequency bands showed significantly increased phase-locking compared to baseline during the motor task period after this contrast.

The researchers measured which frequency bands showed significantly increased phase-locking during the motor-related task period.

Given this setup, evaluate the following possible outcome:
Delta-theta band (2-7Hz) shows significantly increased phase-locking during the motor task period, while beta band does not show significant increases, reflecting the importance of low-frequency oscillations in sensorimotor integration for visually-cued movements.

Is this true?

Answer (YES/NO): YES